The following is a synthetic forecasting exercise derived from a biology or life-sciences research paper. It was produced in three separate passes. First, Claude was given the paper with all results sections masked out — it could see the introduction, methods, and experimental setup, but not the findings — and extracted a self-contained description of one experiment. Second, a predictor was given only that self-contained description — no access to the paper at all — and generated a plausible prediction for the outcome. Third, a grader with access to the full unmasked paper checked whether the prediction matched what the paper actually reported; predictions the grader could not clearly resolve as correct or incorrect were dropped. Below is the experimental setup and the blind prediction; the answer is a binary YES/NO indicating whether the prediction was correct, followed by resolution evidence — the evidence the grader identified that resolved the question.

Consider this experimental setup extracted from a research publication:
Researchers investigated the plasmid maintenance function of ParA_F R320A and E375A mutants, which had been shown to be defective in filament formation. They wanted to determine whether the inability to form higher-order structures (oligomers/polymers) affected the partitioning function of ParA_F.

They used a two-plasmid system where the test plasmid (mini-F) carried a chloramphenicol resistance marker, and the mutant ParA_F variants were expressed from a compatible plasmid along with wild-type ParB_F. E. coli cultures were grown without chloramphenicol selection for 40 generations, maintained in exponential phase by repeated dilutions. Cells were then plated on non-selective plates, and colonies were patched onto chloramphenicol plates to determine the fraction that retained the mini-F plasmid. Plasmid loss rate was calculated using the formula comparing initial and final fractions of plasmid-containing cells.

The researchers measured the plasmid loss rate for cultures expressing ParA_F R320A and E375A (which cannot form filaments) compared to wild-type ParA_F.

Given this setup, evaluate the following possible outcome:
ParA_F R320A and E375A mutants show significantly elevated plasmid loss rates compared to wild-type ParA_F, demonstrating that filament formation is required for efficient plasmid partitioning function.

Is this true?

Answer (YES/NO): YES